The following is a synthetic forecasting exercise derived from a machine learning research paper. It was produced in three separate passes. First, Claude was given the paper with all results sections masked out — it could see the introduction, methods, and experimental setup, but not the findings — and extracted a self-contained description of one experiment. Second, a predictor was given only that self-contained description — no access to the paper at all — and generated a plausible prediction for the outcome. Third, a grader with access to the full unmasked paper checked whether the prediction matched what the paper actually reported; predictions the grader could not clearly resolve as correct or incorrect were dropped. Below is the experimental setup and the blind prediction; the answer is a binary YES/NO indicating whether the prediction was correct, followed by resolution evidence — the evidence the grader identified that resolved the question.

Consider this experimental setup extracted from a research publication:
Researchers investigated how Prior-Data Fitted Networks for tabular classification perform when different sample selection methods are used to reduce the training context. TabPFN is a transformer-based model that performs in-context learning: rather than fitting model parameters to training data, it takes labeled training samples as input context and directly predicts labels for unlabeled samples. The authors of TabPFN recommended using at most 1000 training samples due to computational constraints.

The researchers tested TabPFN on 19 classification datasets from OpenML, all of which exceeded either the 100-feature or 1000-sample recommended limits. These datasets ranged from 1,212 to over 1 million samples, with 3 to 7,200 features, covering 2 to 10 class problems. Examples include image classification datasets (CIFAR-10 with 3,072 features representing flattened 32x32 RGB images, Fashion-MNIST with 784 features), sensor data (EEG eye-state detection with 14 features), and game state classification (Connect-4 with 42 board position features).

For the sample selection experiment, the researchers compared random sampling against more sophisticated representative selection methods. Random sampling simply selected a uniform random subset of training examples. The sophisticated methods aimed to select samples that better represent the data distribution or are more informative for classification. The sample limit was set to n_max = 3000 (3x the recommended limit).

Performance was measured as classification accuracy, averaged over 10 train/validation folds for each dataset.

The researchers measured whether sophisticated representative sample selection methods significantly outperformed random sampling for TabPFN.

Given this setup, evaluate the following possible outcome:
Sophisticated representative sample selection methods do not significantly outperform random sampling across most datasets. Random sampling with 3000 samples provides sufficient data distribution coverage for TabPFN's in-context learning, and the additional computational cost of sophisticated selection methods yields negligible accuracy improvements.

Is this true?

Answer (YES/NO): YES